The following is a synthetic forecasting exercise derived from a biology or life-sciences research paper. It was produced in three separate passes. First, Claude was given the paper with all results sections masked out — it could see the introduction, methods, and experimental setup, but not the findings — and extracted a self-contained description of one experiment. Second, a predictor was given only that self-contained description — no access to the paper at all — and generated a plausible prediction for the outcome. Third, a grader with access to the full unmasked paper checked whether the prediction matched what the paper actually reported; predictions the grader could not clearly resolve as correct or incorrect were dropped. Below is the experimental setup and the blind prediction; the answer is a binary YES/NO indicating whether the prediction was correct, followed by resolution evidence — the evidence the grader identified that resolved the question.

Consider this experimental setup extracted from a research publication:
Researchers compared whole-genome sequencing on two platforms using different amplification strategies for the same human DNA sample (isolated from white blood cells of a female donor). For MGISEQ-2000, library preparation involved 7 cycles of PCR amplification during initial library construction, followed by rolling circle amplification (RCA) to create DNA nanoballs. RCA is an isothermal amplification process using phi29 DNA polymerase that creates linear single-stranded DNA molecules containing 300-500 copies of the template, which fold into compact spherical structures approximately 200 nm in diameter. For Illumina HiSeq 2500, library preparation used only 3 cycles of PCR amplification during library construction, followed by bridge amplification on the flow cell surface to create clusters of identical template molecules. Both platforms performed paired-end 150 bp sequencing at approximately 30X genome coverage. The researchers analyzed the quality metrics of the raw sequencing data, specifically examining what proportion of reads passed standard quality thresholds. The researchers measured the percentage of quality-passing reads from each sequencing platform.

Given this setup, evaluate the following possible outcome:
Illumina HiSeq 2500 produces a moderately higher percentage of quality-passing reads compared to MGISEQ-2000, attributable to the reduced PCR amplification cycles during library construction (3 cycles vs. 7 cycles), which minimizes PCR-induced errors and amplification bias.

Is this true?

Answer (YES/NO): NO